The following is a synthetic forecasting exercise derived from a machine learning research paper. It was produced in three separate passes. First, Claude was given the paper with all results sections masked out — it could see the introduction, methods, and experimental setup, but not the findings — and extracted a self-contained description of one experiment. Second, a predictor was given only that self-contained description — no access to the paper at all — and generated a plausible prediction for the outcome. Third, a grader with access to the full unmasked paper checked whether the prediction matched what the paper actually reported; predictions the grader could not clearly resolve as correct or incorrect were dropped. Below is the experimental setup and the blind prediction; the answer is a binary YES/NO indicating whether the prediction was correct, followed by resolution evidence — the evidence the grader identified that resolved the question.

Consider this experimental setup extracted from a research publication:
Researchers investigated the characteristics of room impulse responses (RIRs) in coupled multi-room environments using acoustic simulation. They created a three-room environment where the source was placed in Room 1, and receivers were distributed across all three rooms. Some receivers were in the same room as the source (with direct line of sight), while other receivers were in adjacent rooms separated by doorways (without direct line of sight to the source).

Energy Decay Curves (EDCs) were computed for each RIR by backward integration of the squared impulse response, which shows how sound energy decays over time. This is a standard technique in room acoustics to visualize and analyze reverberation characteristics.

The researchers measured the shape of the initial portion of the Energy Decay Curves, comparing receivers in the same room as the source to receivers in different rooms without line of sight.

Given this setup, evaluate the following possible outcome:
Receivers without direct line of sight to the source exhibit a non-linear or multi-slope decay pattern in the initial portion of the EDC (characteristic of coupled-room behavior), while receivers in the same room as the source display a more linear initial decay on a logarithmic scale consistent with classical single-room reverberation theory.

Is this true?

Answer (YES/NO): NO